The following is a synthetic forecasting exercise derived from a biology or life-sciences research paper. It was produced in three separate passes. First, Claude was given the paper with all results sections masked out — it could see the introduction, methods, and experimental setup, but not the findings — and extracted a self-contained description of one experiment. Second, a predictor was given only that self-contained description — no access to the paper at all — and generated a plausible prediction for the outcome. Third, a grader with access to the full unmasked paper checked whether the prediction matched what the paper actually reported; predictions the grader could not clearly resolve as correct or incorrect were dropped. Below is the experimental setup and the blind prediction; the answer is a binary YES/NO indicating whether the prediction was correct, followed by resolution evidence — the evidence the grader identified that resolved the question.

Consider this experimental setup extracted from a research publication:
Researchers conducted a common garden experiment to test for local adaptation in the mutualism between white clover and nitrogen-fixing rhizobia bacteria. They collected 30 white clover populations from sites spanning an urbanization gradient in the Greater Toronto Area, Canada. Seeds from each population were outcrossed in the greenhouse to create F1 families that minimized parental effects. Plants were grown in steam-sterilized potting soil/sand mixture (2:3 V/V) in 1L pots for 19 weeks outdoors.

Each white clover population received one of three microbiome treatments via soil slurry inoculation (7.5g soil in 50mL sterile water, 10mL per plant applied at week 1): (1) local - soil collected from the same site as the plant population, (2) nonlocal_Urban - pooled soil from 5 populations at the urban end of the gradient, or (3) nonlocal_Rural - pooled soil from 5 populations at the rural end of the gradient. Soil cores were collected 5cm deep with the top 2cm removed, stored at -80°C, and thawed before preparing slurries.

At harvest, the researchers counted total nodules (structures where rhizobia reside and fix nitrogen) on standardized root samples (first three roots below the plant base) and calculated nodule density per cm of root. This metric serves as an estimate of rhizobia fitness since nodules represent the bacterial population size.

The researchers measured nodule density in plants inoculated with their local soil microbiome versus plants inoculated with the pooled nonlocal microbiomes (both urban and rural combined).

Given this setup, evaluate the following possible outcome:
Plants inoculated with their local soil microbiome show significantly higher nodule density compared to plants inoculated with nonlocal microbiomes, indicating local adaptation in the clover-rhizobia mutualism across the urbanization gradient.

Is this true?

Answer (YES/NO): YES